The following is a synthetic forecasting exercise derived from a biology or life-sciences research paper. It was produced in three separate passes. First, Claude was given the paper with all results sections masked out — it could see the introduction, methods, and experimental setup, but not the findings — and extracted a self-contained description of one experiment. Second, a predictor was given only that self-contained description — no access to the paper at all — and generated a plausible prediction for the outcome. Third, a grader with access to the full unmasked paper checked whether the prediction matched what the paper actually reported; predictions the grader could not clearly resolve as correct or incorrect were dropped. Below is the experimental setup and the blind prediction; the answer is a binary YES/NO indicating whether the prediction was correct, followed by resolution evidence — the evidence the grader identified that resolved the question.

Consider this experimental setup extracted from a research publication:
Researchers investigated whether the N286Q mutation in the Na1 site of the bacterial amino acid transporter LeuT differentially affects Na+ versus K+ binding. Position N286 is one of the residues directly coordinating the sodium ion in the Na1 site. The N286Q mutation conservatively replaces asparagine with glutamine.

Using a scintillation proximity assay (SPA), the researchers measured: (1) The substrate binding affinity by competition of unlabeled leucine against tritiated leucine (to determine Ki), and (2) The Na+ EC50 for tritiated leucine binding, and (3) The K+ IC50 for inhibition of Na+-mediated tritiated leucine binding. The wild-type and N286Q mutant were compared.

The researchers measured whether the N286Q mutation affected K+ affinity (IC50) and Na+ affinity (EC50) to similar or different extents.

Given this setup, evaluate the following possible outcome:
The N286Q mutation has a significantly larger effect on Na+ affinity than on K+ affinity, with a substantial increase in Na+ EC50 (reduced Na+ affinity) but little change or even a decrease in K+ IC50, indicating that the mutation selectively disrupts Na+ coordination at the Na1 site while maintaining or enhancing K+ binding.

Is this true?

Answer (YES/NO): NO